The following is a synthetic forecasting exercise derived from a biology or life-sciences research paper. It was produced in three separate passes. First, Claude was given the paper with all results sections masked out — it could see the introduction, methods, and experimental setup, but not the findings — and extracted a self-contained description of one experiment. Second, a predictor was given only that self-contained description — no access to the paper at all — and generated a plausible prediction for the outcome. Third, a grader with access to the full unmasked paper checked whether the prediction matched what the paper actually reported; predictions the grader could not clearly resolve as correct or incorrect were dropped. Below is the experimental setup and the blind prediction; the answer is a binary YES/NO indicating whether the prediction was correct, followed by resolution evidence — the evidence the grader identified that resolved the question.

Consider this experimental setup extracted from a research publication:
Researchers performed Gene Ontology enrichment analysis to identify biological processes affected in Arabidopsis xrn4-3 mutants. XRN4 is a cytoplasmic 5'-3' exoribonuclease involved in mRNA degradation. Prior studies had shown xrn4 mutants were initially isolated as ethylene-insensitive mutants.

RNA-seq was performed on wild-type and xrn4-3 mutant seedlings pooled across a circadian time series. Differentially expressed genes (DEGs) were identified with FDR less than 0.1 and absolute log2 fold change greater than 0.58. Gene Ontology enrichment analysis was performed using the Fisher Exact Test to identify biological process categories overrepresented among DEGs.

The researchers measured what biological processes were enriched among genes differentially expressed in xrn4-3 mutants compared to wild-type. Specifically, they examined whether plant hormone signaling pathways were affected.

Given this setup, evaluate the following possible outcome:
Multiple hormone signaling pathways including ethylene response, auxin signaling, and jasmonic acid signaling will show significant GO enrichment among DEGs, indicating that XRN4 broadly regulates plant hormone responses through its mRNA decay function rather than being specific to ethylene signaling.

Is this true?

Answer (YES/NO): NO